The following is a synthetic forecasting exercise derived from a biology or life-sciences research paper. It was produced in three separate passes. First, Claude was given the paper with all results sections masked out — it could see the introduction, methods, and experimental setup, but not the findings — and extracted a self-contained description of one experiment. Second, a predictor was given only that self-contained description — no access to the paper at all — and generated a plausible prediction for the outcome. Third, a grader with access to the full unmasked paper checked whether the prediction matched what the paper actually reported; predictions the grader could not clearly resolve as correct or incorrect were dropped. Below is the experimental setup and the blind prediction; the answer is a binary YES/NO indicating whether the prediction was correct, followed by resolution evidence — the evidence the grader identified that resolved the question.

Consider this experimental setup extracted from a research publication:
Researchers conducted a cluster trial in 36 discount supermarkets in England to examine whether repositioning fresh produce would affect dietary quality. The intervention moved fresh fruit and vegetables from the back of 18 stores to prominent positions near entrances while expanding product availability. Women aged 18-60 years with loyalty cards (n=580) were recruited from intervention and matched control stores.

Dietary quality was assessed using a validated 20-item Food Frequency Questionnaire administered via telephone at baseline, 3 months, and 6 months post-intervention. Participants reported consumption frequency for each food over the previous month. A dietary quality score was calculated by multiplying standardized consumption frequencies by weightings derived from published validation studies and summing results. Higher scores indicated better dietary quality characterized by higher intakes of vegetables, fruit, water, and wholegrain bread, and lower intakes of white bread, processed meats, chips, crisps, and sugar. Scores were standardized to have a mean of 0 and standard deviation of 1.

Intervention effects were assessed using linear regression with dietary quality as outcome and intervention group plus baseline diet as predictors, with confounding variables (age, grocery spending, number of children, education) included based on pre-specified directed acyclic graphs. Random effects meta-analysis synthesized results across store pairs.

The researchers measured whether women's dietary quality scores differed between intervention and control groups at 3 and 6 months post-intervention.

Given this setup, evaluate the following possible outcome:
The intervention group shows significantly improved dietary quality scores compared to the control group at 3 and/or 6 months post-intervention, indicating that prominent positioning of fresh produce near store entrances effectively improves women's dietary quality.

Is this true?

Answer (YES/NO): YES